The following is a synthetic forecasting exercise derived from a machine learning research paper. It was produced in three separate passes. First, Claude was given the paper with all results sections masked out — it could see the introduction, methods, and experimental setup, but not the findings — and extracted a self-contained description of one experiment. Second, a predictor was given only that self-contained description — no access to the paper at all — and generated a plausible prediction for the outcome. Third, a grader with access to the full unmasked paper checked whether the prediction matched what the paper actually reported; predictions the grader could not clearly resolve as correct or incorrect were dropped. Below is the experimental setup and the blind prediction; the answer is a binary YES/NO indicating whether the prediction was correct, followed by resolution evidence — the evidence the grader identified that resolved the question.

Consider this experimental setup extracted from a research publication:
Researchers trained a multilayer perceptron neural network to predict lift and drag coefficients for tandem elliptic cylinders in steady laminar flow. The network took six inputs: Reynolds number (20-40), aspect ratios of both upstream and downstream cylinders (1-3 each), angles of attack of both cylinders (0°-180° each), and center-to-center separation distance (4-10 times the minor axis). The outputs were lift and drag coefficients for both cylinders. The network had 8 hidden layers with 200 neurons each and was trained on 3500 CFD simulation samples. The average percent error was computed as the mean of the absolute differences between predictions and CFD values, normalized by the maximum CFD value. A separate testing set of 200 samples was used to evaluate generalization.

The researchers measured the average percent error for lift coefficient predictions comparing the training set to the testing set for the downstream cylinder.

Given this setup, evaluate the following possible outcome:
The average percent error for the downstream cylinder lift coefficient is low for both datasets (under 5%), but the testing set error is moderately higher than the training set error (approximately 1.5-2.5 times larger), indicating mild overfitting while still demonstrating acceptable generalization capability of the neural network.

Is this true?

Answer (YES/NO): YES